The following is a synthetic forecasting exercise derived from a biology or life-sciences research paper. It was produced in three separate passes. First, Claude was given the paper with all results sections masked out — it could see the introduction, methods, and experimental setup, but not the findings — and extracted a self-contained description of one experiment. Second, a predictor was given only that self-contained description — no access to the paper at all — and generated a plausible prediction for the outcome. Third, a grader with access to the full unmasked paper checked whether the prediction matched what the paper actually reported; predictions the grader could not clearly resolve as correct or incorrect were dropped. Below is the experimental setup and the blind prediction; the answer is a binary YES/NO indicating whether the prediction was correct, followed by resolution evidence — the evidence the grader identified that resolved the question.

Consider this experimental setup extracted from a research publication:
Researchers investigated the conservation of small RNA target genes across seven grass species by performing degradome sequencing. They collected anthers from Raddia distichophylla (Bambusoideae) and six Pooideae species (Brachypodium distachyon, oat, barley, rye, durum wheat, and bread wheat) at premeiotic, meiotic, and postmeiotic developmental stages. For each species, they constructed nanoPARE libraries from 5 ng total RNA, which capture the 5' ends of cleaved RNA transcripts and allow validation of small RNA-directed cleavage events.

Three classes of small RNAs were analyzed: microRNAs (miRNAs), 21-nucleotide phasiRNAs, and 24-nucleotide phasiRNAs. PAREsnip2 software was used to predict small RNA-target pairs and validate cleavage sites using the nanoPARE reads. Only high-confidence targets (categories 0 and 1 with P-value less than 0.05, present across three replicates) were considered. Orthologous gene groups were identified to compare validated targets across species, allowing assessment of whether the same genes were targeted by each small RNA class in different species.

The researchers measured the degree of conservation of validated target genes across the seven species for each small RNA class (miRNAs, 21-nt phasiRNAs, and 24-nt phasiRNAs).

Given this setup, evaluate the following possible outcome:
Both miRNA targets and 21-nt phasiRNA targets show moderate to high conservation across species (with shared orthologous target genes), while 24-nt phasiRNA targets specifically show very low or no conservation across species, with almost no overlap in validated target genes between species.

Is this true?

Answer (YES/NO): NO